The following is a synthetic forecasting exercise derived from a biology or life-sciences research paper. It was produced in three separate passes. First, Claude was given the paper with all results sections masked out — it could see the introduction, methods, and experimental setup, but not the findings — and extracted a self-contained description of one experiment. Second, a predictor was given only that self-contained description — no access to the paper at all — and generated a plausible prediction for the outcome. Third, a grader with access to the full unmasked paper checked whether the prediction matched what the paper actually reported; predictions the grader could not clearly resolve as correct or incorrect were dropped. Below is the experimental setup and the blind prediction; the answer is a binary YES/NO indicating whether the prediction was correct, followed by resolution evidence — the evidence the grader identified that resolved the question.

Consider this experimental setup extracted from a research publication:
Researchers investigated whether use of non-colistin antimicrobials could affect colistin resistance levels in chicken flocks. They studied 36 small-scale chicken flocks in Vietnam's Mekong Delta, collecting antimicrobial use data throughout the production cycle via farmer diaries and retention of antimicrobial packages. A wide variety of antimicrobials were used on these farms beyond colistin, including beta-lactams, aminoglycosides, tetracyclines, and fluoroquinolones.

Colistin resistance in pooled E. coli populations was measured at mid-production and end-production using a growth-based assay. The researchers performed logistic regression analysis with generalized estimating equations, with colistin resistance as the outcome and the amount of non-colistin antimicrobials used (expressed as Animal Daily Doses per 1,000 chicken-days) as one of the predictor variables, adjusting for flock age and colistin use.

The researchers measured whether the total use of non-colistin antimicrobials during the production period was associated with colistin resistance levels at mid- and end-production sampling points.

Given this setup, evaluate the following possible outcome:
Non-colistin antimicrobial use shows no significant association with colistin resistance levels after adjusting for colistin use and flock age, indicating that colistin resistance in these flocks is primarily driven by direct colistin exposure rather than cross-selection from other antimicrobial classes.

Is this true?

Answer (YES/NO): NO